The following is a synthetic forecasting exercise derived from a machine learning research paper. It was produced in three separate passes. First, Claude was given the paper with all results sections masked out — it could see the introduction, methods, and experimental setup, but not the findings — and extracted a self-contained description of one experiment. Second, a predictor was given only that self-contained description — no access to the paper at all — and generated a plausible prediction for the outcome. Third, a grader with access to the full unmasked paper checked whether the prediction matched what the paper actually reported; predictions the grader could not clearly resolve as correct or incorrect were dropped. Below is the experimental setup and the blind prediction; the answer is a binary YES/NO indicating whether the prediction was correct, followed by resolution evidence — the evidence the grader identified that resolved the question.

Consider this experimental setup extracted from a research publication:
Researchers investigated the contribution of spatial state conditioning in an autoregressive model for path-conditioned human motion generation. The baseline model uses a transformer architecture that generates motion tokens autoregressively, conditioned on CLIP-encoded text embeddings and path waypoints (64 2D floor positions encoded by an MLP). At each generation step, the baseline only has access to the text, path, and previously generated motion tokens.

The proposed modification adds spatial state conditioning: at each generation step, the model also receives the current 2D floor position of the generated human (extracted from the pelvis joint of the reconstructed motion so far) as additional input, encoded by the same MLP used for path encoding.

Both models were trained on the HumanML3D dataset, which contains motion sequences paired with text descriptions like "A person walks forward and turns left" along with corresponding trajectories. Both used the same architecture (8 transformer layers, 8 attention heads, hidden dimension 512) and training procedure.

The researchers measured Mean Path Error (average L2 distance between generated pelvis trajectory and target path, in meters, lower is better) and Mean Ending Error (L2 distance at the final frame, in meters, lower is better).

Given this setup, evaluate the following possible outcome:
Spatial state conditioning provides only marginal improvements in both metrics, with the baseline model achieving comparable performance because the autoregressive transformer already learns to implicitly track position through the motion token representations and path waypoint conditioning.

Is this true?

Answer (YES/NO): NO